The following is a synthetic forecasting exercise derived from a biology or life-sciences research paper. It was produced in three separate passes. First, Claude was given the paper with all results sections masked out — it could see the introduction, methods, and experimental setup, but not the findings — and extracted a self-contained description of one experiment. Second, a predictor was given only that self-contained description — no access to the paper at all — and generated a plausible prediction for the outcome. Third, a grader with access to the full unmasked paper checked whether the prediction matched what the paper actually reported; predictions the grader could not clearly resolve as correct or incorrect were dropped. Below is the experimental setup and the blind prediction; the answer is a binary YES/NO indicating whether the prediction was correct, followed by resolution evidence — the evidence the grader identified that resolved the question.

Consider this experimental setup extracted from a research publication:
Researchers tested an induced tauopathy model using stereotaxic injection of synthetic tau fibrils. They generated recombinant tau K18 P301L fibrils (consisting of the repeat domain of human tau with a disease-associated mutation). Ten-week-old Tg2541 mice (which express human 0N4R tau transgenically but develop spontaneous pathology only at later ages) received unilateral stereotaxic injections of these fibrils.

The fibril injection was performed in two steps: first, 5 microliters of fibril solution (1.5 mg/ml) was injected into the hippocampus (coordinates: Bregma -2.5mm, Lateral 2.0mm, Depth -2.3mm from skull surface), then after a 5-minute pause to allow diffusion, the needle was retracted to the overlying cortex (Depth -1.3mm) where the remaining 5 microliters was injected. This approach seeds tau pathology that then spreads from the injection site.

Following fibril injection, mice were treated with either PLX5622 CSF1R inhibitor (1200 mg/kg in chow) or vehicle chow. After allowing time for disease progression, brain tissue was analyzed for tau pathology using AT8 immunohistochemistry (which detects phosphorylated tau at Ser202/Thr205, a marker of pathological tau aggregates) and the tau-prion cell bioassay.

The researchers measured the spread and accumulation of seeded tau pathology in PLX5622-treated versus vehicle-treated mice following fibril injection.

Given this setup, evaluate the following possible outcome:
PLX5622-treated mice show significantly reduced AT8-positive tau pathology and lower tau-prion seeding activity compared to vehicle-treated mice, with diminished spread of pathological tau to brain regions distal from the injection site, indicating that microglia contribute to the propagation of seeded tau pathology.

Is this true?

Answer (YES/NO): YES